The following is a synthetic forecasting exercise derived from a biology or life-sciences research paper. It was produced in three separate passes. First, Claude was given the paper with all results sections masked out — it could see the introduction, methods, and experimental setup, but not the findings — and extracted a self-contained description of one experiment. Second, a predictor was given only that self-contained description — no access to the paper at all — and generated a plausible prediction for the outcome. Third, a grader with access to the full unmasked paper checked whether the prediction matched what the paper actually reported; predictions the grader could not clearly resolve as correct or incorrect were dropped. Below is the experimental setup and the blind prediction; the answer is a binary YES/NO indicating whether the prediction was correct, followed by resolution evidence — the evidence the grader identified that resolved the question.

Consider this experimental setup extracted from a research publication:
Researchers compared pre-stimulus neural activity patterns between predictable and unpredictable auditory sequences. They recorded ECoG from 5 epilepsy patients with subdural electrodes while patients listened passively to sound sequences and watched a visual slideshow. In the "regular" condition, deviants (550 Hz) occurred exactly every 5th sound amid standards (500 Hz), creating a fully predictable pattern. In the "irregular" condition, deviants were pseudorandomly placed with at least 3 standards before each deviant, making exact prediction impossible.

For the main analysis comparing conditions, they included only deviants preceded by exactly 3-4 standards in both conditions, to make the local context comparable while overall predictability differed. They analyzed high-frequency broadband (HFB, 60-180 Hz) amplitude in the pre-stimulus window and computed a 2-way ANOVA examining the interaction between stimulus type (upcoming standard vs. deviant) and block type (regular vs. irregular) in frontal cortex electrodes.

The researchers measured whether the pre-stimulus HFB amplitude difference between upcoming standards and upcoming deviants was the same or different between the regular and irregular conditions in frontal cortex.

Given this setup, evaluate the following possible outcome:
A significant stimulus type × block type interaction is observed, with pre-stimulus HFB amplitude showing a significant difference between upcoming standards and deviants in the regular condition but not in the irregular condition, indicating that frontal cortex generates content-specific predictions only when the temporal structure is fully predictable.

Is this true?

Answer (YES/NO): YES